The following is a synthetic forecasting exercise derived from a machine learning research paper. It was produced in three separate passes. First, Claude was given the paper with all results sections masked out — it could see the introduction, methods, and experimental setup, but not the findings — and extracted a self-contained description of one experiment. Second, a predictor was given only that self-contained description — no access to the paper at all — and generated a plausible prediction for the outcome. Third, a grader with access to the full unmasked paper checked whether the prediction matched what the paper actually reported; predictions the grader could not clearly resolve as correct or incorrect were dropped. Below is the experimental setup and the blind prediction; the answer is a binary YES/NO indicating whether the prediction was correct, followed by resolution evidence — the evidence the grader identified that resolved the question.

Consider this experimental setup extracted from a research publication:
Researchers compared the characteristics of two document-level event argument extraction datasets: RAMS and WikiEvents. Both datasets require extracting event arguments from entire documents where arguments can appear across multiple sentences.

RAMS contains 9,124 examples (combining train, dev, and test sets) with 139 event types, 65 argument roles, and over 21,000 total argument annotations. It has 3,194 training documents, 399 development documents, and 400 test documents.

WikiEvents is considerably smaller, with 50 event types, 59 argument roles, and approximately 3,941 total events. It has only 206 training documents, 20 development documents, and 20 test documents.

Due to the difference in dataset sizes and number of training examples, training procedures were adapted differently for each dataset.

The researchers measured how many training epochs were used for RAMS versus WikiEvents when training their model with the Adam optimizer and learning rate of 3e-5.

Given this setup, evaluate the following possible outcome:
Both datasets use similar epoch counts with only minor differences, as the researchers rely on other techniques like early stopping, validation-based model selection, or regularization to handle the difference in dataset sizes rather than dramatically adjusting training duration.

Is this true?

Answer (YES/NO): NO